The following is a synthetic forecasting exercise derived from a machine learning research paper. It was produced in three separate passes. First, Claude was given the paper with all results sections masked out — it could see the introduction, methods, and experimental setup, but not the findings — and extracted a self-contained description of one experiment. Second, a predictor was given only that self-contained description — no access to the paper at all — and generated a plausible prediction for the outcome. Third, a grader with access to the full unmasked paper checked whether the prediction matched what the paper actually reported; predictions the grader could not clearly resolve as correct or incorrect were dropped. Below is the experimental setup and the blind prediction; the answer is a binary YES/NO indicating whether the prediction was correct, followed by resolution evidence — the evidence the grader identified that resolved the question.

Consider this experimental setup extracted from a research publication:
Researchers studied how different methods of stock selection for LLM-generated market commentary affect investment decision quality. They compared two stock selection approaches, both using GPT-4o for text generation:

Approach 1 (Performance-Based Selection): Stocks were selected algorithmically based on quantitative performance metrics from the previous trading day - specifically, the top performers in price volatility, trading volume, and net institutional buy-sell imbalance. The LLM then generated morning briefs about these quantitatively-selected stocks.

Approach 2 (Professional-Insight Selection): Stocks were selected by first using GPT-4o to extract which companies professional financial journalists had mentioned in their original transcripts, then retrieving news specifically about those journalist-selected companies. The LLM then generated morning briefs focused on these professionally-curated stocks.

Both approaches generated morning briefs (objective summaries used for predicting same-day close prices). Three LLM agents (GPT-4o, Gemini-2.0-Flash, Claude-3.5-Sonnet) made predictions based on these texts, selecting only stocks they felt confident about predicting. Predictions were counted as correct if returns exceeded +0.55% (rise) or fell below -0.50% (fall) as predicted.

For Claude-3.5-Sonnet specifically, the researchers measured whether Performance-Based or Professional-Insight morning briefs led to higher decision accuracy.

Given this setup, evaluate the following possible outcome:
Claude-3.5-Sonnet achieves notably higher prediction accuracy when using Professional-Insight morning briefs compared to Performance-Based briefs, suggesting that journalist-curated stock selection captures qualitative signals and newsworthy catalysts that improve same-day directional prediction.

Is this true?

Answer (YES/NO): YES